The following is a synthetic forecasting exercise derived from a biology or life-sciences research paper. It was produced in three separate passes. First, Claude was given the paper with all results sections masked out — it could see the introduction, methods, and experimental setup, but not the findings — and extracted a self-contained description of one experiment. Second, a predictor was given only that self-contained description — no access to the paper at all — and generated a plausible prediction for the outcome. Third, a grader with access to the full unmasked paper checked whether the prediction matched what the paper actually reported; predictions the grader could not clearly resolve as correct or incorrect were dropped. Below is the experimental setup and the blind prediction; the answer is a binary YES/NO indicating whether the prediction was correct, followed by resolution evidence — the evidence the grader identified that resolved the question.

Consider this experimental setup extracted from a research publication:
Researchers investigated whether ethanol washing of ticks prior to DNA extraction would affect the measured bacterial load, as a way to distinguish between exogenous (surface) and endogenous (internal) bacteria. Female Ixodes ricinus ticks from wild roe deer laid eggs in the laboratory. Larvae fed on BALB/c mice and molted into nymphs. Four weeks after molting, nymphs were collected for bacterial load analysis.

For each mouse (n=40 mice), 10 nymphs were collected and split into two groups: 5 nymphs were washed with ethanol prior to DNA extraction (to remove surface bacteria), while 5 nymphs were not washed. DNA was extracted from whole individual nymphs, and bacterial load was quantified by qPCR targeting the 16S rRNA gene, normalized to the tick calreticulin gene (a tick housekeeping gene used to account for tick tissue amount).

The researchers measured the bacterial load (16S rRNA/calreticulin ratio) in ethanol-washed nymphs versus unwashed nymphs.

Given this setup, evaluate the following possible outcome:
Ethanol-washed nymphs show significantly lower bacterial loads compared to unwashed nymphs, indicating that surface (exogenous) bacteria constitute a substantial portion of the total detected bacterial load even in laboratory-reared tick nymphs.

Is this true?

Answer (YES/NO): YES